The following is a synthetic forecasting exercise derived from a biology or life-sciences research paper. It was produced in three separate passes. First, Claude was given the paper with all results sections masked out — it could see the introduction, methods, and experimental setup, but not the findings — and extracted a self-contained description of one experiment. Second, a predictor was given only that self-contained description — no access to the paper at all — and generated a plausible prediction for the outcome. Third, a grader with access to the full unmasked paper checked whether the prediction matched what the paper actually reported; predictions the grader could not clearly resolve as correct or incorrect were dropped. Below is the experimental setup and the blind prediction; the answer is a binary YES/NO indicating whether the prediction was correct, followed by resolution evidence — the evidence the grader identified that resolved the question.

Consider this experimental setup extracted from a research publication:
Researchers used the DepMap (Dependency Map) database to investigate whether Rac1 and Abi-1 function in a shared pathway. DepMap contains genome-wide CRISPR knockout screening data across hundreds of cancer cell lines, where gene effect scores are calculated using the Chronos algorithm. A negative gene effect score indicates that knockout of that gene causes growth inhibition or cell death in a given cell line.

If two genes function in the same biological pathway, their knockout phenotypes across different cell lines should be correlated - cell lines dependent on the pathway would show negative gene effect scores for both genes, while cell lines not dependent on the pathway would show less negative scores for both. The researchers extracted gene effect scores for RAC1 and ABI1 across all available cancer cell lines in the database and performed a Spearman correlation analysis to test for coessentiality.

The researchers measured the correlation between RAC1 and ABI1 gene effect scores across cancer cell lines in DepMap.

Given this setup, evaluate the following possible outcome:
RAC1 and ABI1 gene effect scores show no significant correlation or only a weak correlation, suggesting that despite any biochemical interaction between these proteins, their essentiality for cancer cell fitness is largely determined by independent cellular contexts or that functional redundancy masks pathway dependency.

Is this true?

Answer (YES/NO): NO